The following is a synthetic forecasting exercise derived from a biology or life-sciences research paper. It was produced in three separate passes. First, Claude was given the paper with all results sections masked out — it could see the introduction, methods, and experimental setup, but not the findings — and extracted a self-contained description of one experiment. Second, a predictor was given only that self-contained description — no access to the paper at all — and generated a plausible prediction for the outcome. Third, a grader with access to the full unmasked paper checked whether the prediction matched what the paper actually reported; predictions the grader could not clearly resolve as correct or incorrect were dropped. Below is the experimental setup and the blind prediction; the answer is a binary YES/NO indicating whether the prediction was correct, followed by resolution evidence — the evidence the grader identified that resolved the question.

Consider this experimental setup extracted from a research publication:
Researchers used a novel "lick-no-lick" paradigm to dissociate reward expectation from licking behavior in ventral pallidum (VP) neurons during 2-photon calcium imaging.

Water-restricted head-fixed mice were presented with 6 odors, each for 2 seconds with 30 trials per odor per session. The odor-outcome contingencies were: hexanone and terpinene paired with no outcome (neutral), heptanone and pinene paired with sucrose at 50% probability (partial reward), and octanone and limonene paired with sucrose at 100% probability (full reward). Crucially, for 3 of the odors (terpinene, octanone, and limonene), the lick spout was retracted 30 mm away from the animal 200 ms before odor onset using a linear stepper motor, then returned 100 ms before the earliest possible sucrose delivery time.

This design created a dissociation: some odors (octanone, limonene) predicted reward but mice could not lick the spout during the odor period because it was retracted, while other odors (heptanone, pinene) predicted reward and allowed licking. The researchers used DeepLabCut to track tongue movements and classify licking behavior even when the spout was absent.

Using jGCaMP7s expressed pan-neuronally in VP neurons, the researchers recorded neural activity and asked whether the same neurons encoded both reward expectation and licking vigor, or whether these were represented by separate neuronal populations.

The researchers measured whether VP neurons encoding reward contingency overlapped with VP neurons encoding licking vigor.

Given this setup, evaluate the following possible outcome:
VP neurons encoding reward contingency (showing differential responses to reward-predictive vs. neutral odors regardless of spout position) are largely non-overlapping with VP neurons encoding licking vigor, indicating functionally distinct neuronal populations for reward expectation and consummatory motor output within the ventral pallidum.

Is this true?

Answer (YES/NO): YES